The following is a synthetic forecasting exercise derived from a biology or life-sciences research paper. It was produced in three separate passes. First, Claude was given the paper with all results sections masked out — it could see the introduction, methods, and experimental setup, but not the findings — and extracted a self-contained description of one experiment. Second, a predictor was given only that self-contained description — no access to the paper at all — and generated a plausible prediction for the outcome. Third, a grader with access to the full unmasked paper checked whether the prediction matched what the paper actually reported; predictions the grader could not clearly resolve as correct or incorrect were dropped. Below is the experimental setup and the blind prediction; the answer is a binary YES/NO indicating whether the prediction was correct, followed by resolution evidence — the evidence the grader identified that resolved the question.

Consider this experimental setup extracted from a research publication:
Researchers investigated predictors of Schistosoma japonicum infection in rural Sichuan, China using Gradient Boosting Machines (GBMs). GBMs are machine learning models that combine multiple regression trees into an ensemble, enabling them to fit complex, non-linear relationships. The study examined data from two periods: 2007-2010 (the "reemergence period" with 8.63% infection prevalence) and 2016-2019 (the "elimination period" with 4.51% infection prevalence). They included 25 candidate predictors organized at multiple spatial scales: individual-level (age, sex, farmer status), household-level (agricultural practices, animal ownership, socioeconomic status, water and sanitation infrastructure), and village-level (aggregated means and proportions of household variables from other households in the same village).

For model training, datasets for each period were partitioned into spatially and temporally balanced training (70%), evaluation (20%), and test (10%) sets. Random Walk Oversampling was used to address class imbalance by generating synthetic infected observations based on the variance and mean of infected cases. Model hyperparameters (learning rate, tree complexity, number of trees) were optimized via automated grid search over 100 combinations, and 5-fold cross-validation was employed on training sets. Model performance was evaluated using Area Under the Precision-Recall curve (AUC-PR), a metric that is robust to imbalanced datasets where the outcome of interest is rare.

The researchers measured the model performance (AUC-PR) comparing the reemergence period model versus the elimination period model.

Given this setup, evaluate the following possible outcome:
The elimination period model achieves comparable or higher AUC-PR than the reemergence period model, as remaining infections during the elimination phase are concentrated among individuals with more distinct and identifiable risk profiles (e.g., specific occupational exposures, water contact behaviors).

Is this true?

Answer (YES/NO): NO